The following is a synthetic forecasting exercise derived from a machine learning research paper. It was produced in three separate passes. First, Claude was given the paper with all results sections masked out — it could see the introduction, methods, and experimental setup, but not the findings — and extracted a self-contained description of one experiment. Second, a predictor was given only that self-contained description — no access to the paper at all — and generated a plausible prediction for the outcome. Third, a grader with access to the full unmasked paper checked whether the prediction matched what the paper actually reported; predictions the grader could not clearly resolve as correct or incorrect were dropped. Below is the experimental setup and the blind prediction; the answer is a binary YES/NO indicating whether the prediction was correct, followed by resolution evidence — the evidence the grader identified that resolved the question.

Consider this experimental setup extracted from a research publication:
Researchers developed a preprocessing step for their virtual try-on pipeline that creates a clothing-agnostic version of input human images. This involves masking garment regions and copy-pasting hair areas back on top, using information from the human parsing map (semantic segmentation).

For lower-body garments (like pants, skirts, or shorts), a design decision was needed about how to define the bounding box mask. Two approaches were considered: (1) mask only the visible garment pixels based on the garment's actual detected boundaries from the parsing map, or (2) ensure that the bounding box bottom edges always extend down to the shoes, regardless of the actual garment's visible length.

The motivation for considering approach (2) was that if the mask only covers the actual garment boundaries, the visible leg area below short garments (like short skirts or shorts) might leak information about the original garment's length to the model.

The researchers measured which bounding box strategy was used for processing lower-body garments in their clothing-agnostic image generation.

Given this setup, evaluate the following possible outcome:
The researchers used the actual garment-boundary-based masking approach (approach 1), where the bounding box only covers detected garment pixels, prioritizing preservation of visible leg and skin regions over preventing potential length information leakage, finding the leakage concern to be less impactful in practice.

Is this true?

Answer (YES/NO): NO